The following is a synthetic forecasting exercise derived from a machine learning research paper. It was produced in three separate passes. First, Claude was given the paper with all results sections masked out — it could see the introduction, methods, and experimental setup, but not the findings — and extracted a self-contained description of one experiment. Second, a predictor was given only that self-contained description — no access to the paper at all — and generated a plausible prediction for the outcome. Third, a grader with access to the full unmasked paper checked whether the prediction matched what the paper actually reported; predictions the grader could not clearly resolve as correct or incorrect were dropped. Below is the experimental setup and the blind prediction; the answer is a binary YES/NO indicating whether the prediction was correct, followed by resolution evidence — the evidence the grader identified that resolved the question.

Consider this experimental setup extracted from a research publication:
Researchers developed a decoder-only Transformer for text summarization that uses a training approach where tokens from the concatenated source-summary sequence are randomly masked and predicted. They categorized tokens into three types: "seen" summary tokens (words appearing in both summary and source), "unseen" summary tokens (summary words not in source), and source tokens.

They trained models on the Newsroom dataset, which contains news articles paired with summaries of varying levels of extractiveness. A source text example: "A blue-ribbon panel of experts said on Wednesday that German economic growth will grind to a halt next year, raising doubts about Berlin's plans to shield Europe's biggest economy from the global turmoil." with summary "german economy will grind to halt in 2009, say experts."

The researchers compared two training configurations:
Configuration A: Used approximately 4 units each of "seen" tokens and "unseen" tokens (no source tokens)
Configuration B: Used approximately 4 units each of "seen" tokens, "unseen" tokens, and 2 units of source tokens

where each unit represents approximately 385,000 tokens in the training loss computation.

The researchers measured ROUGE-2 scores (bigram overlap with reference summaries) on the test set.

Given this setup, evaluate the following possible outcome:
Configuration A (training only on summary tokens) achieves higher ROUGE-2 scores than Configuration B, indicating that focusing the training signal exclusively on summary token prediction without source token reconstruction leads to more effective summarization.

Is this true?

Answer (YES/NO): NO